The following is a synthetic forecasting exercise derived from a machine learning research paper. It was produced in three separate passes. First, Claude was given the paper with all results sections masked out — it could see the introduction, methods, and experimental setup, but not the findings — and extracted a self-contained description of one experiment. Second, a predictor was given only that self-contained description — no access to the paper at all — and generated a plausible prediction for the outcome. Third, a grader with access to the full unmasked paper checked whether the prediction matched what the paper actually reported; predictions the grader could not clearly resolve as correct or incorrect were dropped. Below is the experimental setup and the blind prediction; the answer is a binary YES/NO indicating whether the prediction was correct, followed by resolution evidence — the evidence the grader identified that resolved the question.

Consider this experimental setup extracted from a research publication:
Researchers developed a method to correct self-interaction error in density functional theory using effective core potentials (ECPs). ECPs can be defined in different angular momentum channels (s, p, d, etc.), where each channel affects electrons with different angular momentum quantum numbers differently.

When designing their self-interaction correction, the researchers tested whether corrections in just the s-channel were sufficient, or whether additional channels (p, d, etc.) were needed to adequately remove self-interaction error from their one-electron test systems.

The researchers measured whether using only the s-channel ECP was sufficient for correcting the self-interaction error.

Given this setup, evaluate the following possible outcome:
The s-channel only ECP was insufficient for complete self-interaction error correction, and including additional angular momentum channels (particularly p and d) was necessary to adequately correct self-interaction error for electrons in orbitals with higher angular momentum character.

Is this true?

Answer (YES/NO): NO